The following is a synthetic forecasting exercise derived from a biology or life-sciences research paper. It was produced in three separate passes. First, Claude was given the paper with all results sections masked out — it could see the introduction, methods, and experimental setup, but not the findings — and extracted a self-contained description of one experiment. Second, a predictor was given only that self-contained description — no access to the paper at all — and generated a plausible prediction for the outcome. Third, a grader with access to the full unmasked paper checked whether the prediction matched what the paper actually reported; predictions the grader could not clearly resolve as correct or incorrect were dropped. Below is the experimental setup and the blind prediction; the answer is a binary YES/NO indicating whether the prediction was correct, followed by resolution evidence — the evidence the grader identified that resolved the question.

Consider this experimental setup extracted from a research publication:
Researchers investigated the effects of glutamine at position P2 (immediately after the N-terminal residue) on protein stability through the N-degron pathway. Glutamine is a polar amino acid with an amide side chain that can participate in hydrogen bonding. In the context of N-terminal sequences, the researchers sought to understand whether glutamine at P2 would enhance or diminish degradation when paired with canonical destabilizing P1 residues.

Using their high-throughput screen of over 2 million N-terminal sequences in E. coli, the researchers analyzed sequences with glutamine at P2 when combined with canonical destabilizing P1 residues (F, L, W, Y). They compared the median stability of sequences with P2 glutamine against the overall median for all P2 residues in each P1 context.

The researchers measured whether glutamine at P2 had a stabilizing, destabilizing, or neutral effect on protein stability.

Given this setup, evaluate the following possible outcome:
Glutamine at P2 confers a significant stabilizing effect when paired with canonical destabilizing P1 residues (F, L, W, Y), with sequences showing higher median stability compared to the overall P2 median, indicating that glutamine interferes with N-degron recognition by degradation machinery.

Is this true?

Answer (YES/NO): NO